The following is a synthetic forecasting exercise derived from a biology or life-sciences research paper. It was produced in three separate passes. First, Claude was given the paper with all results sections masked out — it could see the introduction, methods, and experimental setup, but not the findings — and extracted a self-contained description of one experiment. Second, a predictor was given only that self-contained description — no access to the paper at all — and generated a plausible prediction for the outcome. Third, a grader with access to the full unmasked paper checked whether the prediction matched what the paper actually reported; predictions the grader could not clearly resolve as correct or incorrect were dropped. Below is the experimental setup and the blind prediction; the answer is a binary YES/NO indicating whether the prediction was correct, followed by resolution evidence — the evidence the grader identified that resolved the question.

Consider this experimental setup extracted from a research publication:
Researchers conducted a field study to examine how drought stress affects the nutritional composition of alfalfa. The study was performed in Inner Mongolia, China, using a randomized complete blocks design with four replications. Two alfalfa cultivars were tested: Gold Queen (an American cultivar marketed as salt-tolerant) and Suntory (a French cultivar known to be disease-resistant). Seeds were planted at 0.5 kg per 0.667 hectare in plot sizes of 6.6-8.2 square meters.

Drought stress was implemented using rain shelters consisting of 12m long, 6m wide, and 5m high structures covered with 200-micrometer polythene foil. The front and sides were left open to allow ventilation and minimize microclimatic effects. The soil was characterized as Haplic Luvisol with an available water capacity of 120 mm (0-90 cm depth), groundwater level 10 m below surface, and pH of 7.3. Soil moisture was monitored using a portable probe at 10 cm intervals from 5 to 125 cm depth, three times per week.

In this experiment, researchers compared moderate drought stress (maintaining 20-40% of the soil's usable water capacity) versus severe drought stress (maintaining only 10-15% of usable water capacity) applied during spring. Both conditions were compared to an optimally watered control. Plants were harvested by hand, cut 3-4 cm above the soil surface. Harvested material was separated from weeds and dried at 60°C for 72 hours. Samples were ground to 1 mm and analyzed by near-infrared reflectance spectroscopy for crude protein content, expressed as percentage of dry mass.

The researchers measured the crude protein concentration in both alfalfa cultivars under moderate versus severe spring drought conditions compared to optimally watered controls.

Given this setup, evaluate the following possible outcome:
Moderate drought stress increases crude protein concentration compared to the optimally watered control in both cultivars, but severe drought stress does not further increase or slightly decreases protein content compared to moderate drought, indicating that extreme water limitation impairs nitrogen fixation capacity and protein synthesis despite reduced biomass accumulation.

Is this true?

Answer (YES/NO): NO